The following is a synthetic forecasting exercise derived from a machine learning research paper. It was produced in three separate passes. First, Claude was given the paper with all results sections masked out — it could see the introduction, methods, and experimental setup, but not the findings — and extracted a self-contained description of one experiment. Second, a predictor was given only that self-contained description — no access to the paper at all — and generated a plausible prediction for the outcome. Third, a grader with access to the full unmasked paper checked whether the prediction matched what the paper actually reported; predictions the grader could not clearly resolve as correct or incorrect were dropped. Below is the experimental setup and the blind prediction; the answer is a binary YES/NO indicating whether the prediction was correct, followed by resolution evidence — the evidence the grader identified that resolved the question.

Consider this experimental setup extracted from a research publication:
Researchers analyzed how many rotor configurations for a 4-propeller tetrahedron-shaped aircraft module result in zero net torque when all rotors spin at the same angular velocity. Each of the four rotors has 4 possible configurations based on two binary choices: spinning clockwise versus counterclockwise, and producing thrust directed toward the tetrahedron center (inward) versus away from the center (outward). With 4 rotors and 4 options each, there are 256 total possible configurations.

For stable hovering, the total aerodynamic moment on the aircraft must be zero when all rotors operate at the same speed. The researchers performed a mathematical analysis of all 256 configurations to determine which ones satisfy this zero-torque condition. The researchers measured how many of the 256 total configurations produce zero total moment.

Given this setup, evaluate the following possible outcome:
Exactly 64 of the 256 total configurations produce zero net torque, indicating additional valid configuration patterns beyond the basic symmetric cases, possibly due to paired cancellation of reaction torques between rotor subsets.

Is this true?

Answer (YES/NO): NO